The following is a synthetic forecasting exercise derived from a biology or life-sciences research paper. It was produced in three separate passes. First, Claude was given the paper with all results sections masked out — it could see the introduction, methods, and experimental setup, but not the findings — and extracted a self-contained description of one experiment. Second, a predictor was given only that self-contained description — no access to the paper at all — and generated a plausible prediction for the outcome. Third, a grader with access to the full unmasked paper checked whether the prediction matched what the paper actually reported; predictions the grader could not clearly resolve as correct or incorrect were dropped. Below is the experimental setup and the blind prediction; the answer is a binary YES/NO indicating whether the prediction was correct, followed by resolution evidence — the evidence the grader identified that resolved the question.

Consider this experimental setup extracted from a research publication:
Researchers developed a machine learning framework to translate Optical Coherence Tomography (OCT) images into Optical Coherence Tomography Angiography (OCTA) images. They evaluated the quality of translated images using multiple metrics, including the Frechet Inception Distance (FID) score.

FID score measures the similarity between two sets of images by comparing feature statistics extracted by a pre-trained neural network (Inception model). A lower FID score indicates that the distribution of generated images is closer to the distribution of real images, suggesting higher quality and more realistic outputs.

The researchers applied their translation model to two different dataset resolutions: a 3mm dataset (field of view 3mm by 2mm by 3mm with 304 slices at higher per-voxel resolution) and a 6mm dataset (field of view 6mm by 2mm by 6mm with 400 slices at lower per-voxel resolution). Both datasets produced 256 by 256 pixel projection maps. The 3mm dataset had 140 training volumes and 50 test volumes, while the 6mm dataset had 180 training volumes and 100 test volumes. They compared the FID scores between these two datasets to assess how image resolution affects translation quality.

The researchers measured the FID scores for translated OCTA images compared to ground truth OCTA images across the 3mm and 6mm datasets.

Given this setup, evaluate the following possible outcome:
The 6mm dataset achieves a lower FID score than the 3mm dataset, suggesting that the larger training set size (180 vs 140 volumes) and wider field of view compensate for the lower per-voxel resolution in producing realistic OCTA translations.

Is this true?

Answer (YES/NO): NO